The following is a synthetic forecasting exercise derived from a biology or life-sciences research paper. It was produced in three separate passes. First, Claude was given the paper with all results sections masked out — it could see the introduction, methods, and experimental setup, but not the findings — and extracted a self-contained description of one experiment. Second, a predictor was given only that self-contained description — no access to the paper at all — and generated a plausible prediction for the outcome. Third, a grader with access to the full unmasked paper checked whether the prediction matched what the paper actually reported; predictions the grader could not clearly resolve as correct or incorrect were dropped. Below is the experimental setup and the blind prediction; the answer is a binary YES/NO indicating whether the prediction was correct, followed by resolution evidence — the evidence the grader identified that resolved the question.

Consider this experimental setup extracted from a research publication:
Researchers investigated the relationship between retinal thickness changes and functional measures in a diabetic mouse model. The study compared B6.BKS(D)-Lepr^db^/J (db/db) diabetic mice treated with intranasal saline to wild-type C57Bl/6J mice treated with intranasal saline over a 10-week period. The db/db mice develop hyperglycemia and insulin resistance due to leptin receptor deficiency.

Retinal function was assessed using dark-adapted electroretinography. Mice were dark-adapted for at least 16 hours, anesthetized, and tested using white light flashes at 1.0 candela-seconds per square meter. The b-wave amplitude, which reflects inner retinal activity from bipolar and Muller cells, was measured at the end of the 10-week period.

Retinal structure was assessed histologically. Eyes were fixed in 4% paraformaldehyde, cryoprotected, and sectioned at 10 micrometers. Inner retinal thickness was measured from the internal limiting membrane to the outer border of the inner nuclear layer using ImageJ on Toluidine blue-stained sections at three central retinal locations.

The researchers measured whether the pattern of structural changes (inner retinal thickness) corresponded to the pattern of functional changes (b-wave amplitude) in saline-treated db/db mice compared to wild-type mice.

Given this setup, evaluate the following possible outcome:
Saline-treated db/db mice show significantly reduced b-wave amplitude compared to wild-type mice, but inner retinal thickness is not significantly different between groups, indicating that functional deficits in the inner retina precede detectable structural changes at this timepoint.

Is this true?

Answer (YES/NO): NO